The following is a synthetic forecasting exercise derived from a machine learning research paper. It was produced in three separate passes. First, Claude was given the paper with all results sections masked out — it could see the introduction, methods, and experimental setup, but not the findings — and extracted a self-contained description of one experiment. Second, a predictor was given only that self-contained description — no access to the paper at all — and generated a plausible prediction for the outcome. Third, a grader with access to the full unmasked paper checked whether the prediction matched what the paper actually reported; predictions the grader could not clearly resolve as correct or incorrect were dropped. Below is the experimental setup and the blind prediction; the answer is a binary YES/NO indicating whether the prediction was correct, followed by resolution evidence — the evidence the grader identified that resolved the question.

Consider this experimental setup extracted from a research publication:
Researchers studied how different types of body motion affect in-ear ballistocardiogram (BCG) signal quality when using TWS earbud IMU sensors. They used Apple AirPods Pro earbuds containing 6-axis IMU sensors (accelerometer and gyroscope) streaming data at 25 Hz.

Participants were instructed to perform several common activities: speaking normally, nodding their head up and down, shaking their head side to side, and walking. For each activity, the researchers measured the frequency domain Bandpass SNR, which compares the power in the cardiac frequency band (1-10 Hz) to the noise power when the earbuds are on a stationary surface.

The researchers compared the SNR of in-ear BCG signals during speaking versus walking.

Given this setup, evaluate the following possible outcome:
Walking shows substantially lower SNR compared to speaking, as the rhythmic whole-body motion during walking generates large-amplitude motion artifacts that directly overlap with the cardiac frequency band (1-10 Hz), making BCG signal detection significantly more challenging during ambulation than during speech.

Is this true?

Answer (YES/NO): YES